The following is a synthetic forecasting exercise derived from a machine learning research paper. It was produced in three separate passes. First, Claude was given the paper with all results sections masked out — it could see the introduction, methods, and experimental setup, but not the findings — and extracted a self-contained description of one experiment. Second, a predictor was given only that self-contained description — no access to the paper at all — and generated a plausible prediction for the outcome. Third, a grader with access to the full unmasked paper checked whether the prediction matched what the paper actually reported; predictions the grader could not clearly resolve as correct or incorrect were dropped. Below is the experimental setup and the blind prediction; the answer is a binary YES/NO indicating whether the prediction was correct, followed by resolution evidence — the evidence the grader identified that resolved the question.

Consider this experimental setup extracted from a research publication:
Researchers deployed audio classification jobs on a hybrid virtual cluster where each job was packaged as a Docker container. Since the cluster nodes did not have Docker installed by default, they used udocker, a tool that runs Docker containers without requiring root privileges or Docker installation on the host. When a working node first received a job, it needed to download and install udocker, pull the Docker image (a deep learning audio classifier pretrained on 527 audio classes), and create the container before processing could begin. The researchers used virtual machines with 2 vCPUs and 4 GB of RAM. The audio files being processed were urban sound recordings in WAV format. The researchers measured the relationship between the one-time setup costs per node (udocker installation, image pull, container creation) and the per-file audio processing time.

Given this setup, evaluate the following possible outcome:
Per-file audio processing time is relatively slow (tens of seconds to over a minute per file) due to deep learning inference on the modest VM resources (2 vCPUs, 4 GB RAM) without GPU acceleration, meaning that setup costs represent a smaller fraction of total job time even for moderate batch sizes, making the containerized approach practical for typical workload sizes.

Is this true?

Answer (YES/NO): NO